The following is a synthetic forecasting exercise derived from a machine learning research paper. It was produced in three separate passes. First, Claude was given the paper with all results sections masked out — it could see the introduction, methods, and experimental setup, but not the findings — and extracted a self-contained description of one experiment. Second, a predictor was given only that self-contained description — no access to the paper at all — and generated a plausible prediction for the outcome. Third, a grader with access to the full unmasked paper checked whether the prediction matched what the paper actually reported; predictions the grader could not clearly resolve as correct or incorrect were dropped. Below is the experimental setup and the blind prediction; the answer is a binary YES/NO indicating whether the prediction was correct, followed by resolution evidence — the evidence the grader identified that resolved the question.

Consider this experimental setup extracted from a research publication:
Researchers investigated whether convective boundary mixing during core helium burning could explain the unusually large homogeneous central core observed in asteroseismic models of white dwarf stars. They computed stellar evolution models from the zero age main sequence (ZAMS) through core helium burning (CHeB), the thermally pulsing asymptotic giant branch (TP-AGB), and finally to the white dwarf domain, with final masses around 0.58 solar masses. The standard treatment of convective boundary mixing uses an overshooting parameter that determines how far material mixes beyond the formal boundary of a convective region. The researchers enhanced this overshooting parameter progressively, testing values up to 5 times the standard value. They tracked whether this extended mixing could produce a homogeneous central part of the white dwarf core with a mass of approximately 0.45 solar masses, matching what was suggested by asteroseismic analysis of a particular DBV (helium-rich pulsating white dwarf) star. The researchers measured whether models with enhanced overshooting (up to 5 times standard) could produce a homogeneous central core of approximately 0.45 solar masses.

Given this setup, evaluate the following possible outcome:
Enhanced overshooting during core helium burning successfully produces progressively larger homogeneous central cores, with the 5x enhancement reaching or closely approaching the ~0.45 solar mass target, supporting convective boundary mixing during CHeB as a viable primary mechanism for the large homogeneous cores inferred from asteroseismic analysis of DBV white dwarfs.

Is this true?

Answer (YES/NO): NO